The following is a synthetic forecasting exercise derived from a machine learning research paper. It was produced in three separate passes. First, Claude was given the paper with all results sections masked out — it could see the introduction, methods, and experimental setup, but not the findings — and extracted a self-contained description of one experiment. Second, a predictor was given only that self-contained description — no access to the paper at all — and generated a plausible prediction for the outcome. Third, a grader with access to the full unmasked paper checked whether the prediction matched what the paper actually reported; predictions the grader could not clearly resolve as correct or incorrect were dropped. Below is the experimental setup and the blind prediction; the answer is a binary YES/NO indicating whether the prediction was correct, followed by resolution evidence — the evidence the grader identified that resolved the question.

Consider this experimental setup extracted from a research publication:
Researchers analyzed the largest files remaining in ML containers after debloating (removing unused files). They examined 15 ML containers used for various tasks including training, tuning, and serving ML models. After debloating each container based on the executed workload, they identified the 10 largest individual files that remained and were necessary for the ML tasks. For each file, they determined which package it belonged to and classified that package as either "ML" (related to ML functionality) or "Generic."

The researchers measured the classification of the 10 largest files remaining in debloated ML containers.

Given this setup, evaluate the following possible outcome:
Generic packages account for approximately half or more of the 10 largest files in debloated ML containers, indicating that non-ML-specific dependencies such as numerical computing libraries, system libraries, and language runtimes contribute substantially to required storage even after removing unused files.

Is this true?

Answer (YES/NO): NO